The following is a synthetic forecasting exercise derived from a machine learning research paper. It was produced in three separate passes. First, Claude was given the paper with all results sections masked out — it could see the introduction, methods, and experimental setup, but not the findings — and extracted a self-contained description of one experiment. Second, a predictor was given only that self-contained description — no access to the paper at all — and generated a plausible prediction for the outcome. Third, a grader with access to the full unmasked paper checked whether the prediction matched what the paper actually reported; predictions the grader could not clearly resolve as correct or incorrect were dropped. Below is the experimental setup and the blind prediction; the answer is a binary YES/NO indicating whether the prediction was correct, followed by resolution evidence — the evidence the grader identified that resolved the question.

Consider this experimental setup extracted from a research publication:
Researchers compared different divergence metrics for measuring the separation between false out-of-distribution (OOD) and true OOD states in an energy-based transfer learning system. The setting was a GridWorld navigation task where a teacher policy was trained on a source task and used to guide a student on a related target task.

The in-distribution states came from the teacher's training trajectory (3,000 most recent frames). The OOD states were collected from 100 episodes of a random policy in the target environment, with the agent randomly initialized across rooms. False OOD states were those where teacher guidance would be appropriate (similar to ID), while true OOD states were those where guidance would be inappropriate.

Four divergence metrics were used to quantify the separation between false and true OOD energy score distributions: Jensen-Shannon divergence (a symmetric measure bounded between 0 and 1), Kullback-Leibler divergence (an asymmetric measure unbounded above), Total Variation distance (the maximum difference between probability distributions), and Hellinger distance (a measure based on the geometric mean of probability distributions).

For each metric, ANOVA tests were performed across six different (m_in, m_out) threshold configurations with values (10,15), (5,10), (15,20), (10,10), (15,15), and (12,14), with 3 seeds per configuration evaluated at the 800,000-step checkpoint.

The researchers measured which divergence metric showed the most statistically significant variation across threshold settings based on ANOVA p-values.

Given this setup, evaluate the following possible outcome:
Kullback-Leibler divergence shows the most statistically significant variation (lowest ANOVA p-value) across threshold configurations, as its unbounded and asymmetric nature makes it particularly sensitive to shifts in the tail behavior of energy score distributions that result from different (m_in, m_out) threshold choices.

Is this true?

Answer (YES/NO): NO